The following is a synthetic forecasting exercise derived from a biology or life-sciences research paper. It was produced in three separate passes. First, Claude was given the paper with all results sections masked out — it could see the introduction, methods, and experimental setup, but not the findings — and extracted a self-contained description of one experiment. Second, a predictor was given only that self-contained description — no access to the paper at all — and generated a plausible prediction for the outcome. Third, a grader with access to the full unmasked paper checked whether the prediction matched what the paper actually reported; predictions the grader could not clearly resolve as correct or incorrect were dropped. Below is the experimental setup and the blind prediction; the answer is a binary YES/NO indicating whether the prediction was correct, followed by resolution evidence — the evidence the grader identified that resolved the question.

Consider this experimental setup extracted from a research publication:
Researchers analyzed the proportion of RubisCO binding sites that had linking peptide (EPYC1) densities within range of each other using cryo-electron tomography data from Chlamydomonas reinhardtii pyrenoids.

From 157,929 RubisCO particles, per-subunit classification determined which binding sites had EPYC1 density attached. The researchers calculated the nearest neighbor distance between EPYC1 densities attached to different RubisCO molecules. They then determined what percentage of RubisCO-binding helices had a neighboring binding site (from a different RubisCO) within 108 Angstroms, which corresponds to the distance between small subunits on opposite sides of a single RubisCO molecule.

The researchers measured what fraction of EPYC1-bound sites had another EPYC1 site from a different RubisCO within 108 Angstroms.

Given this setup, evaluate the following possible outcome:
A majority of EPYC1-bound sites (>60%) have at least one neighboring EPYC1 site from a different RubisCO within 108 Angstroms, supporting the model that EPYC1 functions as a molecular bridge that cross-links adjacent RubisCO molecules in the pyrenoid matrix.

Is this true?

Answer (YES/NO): YES